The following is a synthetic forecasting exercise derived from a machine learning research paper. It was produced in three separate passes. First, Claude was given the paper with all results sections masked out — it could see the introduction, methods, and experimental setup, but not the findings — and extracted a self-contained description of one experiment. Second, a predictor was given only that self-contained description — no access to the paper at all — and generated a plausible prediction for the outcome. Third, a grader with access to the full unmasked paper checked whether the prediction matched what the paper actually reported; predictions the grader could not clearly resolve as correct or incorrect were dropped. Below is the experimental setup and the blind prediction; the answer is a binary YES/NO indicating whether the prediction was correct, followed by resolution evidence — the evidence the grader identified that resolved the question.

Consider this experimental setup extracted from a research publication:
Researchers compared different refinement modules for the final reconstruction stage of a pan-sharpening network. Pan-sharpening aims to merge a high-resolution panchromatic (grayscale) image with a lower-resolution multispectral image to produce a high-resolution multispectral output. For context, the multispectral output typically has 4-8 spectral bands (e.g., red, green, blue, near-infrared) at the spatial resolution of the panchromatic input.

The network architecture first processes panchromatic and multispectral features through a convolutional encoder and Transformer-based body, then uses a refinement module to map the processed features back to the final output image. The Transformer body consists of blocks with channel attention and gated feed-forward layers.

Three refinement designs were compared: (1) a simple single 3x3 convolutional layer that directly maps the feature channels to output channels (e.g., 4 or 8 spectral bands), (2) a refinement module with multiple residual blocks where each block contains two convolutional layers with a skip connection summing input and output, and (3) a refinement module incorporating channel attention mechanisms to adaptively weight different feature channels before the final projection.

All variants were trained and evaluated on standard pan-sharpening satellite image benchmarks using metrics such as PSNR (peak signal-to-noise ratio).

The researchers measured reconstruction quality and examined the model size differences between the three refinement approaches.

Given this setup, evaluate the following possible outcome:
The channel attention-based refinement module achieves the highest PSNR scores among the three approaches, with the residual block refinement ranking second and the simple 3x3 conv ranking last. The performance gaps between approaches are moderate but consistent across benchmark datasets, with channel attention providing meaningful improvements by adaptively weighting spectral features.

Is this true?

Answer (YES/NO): NO